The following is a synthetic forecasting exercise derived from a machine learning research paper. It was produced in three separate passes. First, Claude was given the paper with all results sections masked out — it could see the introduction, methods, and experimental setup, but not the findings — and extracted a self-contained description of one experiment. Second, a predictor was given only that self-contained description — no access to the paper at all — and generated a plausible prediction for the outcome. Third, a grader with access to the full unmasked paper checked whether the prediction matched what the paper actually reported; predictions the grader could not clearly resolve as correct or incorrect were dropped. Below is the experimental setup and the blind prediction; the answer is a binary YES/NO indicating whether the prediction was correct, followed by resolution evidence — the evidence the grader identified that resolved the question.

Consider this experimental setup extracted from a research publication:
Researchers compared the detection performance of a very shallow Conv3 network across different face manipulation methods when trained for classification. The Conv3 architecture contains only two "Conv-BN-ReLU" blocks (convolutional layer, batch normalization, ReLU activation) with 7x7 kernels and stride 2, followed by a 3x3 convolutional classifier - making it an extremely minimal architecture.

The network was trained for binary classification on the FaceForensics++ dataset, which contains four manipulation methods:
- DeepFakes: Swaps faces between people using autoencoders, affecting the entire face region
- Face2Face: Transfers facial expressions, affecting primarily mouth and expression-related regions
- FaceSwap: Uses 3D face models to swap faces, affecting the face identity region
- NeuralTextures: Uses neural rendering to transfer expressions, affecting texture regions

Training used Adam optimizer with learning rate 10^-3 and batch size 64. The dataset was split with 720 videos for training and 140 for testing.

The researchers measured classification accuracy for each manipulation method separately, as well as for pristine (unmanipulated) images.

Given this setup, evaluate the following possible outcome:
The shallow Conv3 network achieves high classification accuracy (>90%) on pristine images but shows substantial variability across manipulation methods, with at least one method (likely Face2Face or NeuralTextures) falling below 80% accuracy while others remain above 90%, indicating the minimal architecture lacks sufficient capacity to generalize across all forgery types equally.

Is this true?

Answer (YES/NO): NO